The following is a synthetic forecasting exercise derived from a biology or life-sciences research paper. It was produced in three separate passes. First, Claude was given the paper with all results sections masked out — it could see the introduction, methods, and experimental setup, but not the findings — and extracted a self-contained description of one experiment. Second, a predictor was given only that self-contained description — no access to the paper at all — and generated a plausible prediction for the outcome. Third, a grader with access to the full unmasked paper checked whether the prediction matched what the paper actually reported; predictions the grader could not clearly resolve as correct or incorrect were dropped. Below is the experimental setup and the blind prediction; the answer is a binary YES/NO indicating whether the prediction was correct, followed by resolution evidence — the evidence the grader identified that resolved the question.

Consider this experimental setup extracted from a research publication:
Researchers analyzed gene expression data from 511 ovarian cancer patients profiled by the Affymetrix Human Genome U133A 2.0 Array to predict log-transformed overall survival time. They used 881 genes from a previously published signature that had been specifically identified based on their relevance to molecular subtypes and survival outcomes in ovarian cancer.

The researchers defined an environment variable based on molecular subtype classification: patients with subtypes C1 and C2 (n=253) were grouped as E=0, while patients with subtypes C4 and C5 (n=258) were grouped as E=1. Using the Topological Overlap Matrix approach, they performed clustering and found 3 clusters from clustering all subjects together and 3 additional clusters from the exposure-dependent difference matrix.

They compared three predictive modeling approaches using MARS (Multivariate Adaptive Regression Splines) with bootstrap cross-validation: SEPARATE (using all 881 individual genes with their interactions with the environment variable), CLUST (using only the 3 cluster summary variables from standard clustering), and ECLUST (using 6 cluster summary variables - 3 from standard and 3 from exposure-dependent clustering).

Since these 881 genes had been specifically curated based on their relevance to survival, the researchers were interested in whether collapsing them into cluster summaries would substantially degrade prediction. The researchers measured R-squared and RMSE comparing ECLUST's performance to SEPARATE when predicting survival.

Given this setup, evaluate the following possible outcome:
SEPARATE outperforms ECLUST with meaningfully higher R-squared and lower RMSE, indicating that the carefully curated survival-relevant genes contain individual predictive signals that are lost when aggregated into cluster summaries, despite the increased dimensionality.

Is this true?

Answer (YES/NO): NO